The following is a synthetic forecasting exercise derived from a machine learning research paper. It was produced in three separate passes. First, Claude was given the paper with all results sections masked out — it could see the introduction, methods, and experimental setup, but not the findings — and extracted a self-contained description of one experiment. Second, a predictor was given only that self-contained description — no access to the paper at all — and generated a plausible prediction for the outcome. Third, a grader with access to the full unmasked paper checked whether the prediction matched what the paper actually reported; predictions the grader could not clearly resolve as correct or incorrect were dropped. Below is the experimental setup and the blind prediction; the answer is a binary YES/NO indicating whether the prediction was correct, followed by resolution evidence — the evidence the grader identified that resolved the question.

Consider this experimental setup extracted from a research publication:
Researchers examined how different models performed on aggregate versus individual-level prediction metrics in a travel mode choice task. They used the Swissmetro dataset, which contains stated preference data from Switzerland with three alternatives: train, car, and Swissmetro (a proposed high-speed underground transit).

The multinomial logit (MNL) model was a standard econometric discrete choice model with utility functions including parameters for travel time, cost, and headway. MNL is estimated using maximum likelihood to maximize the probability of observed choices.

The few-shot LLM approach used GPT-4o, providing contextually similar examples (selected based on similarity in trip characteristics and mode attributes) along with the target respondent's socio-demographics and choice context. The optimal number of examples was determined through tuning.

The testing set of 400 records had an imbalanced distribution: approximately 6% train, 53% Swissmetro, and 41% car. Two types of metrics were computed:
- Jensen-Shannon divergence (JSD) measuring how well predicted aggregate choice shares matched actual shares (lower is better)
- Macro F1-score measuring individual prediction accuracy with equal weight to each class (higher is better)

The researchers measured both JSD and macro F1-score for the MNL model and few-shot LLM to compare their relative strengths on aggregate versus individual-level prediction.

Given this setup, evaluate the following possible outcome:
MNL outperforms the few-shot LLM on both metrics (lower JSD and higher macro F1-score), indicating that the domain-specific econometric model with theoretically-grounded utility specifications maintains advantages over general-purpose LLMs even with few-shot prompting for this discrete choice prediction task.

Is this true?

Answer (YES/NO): NO